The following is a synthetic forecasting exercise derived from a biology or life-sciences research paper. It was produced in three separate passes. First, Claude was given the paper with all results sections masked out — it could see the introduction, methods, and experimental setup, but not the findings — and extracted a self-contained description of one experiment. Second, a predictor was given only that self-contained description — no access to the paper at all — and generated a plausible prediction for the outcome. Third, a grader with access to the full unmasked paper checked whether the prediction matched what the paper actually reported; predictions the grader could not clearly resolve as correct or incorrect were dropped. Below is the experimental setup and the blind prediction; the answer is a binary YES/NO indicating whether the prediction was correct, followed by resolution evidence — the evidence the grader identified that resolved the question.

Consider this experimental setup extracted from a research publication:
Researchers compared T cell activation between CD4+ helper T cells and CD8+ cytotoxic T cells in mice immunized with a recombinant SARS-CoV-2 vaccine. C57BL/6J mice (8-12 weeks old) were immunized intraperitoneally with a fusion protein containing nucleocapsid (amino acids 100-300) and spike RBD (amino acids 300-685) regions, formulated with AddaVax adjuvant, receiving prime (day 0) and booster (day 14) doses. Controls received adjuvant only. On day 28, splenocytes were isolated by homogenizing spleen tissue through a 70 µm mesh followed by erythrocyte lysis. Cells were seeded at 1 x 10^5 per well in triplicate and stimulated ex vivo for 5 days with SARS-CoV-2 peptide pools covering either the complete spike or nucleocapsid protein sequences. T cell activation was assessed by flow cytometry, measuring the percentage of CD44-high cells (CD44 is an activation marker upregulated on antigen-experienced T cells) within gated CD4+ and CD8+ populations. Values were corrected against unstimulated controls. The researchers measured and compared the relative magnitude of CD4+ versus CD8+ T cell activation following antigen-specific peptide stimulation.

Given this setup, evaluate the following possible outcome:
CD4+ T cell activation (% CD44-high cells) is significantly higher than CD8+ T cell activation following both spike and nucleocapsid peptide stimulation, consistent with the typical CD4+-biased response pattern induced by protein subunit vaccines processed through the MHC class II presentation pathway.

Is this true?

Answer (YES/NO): NO